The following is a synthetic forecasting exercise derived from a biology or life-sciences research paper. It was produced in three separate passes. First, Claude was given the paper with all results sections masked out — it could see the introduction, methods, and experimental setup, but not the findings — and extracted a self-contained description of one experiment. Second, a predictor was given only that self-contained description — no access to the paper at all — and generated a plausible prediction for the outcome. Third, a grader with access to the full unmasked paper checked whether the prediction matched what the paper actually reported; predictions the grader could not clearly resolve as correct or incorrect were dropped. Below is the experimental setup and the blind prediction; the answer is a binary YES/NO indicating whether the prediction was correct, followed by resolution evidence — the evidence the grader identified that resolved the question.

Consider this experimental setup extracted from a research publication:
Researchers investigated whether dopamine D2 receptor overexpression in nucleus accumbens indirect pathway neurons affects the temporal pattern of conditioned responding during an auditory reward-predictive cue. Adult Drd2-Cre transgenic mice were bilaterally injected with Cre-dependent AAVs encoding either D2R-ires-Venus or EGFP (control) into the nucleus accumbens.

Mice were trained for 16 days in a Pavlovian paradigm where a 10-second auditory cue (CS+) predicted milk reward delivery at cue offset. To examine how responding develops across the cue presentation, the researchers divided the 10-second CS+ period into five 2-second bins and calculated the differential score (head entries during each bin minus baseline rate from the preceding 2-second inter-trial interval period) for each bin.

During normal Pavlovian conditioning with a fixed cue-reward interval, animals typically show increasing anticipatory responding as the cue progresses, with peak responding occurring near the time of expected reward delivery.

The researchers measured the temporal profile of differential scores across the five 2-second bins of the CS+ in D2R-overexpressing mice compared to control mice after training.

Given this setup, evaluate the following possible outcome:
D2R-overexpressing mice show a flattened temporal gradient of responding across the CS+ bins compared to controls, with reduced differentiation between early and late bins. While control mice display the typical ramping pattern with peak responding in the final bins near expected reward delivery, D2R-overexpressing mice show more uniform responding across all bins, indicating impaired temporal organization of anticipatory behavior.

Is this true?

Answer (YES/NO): NO